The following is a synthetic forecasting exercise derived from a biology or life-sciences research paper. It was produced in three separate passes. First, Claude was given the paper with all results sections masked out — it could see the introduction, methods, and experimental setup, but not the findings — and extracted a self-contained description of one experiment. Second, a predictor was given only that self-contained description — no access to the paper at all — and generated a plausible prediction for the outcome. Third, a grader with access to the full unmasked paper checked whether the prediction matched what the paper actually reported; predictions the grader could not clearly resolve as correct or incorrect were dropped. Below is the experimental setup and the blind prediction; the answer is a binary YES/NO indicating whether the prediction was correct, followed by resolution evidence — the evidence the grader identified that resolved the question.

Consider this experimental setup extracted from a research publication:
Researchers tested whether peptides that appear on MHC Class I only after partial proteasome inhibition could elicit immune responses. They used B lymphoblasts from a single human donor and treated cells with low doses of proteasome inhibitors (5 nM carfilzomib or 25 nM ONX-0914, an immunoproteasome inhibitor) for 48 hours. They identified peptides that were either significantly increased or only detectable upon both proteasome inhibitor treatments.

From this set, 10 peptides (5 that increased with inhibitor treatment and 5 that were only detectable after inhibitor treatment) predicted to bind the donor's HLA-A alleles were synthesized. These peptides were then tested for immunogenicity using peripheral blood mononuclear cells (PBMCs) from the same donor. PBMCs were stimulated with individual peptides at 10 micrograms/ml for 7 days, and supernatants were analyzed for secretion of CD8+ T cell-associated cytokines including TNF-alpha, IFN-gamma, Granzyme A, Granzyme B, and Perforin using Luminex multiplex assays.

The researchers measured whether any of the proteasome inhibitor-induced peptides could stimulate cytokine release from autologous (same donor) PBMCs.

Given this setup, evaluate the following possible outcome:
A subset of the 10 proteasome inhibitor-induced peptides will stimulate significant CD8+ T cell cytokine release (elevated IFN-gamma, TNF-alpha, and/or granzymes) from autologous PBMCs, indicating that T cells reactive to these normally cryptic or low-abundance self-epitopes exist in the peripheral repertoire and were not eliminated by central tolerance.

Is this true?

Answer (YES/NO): YES